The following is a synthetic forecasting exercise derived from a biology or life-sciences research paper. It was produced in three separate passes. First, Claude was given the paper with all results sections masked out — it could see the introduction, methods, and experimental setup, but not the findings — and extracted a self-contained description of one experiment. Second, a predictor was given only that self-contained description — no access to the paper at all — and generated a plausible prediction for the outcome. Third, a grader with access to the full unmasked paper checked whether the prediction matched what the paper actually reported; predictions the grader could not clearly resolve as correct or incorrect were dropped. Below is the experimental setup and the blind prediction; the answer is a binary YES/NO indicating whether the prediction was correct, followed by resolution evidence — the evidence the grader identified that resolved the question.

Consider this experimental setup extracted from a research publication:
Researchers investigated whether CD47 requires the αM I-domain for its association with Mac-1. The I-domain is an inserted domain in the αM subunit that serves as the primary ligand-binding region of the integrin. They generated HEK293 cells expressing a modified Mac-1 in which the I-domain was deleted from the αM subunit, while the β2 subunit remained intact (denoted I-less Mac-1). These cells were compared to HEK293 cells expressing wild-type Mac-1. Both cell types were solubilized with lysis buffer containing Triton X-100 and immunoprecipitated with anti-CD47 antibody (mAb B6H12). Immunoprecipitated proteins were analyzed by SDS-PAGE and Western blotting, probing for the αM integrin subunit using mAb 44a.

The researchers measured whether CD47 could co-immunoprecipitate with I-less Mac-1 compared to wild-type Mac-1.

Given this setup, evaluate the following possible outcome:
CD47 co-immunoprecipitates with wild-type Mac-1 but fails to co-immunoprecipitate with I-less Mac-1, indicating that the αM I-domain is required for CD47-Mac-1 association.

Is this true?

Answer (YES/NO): NO